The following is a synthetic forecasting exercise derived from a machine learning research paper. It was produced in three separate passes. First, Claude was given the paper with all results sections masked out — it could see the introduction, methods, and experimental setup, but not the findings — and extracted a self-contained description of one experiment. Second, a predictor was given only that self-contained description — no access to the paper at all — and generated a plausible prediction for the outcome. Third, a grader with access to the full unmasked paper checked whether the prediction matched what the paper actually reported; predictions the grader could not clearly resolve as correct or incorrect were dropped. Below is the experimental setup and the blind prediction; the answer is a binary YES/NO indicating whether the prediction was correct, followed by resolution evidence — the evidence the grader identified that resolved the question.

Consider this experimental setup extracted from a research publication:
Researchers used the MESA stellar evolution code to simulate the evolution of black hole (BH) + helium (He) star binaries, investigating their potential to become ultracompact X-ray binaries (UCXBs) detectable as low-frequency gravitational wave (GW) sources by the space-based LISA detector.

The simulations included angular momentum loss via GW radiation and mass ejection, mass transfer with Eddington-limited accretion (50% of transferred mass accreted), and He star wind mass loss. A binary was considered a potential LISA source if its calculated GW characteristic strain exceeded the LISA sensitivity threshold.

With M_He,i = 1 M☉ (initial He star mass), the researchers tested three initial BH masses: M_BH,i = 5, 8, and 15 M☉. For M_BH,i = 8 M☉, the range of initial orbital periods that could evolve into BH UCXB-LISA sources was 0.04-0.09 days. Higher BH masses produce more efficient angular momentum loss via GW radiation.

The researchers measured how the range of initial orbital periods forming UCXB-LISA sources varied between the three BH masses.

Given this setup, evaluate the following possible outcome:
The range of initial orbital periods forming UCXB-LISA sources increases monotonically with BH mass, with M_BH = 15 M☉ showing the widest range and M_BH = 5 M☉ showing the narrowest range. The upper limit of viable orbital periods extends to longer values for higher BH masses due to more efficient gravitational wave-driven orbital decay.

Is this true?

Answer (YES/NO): YES